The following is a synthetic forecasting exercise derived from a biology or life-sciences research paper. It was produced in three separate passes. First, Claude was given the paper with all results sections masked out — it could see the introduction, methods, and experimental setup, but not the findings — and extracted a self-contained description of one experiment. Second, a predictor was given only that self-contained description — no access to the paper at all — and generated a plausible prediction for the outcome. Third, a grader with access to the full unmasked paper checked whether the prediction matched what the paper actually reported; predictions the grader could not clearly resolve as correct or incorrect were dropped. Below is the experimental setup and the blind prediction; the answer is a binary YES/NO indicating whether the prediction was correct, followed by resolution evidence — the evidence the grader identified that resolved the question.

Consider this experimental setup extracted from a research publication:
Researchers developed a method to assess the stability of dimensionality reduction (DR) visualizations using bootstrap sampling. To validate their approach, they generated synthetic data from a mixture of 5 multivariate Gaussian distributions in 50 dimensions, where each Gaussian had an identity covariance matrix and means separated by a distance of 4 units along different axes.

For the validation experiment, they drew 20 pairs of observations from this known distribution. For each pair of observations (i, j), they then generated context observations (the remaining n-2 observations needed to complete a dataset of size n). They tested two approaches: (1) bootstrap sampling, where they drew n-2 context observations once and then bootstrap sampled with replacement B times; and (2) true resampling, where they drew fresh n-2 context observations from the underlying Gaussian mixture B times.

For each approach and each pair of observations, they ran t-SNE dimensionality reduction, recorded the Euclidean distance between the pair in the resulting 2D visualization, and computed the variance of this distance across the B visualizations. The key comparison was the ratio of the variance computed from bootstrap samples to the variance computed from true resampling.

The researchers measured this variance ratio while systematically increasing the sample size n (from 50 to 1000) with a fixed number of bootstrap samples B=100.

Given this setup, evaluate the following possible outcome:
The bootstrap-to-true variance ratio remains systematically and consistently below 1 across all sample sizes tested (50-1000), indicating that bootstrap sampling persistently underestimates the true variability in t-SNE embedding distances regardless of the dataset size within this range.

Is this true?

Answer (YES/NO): NO